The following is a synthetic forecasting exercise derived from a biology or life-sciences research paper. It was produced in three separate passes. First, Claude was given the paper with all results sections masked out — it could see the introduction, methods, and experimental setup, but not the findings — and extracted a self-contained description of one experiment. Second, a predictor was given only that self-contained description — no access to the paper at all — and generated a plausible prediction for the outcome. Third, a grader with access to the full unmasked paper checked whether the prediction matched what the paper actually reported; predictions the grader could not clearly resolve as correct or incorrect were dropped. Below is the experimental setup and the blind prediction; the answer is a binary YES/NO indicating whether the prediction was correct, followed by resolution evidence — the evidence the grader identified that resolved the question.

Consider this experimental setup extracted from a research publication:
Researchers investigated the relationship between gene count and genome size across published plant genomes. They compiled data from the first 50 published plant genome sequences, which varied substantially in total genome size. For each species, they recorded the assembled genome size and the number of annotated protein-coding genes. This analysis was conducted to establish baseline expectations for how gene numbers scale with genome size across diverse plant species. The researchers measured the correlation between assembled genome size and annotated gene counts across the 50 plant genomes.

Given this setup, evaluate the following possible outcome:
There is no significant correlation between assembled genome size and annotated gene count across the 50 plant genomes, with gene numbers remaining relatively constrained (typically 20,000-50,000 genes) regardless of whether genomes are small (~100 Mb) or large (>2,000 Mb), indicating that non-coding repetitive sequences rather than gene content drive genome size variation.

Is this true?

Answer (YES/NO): YES